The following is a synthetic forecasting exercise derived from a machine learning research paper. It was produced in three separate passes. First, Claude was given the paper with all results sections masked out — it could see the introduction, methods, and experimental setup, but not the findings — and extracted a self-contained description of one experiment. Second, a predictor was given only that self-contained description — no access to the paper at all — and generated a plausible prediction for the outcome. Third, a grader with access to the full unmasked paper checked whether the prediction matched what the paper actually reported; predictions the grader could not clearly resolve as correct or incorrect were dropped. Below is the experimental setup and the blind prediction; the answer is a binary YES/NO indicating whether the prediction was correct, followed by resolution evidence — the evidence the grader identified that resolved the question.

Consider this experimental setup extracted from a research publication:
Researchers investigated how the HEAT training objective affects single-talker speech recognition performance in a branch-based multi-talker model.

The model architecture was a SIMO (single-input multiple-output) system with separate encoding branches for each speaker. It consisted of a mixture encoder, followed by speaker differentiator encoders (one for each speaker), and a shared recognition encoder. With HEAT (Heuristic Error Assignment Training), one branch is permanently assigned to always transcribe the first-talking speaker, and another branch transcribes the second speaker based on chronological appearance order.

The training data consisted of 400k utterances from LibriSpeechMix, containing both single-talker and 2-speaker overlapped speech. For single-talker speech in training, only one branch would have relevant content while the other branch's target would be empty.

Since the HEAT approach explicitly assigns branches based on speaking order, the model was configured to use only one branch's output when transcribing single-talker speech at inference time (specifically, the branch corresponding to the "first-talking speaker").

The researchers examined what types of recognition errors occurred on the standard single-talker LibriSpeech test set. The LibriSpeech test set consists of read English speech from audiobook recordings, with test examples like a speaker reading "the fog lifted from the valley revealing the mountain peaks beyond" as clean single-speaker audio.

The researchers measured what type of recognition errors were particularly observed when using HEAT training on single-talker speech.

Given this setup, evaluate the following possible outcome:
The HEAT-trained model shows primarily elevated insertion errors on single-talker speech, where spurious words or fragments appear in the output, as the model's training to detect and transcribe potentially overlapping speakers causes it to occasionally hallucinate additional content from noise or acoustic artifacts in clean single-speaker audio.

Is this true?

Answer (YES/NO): NO